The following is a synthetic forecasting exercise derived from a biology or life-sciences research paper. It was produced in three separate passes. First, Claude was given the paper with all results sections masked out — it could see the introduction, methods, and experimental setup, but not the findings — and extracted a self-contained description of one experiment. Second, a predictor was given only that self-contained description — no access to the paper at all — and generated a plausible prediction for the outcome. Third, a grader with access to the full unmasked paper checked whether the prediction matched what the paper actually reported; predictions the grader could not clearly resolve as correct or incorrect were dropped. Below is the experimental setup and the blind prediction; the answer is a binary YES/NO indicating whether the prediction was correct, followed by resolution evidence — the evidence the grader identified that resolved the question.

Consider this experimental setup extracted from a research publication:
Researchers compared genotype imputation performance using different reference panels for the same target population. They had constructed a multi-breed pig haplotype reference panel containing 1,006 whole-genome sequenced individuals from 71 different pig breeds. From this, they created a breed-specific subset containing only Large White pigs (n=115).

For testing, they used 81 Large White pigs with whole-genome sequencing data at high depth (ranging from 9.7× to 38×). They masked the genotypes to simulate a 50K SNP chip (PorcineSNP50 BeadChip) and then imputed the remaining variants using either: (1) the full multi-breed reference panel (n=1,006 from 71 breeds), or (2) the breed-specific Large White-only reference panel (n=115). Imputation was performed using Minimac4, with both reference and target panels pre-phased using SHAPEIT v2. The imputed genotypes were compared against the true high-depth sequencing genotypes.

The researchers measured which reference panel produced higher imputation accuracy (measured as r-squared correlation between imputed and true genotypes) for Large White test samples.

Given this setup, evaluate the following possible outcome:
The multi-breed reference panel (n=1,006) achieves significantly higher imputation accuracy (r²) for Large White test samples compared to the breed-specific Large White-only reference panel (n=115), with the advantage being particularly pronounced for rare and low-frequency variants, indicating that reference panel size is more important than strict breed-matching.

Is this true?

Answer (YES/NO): NO